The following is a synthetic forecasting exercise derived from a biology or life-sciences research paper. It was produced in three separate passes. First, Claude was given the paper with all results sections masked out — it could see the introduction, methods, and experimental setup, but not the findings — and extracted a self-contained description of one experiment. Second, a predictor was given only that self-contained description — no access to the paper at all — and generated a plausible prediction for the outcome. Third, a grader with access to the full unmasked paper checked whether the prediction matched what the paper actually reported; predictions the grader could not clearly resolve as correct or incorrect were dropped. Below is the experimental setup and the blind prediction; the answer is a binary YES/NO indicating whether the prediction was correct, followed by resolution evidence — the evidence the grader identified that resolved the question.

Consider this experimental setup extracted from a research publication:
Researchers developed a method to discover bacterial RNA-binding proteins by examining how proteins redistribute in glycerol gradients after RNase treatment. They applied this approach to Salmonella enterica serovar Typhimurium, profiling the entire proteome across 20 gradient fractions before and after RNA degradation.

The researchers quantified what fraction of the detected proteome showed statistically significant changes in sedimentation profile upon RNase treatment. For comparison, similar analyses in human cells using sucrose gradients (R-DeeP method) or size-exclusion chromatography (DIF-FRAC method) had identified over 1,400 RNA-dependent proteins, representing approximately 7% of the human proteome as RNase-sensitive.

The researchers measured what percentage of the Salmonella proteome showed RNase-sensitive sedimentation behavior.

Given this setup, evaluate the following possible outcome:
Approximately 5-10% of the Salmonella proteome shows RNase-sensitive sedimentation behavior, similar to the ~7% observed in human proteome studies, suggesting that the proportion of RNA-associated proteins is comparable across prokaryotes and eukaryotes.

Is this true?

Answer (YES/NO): YES